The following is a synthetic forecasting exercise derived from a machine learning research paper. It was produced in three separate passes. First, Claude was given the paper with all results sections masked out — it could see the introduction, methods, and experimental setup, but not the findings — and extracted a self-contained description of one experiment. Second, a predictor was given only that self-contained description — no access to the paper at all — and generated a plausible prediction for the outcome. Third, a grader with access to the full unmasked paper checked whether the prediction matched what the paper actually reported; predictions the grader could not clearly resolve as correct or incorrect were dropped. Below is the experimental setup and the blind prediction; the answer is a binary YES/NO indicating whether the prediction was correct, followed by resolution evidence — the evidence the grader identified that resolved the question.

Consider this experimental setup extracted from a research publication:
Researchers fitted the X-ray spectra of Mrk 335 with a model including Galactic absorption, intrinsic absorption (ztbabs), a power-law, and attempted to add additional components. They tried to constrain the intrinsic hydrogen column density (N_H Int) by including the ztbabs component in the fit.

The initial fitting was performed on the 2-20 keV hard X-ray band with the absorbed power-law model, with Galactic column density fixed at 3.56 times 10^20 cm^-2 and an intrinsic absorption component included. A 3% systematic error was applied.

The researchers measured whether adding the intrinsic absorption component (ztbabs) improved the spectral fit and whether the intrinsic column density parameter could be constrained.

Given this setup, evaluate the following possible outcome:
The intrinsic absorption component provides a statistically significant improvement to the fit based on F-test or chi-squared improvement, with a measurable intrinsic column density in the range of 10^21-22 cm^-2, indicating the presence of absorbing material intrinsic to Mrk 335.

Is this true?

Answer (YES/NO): NO